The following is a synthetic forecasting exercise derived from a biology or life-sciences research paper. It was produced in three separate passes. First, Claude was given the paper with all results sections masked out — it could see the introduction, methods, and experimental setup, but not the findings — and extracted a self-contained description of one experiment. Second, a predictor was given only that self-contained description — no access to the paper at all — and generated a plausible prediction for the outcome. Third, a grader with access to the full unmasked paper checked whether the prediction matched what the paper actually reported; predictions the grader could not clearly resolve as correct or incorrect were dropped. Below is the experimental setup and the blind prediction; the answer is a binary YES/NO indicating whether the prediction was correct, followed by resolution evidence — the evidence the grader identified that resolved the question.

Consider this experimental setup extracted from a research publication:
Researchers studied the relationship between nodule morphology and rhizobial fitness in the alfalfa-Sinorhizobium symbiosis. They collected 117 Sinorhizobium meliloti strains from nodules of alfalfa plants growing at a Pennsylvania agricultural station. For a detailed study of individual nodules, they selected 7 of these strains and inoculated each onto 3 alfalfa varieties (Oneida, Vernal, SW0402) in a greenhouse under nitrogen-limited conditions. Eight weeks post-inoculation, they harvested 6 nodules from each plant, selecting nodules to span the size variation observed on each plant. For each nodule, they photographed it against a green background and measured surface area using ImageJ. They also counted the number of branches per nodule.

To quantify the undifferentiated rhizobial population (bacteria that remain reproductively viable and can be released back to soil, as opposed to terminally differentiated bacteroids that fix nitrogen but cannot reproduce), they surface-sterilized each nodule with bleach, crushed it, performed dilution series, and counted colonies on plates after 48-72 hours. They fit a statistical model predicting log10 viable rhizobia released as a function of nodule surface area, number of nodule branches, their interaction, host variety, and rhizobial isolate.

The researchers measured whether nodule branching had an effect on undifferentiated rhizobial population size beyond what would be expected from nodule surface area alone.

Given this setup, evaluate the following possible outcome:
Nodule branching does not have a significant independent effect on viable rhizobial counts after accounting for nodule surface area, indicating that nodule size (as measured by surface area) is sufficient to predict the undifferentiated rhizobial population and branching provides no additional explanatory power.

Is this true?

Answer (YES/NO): NO